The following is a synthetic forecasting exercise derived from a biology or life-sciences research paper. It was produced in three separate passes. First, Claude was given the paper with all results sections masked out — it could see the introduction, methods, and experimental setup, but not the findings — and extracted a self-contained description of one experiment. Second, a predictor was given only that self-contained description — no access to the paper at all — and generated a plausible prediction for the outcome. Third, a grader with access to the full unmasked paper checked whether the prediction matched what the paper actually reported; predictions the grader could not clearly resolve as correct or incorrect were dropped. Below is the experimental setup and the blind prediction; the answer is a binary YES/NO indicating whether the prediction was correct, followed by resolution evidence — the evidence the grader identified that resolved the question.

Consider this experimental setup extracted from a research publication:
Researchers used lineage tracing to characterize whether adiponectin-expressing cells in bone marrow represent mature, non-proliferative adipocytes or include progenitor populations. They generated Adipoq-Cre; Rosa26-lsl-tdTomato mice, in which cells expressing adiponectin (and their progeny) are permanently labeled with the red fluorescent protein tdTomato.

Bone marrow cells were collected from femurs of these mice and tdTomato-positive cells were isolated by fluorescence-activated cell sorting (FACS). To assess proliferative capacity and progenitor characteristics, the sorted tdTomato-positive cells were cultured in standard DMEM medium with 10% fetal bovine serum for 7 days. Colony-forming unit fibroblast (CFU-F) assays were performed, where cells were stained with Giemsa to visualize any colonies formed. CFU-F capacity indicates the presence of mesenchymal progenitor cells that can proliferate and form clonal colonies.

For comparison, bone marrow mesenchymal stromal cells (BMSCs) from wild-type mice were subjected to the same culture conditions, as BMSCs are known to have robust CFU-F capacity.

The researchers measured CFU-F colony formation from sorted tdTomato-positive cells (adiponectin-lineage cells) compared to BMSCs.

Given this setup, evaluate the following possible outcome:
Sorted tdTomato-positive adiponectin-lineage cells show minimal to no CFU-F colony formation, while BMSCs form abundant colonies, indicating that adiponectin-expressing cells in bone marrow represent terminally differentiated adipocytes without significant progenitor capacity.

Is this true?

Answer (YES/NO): YES